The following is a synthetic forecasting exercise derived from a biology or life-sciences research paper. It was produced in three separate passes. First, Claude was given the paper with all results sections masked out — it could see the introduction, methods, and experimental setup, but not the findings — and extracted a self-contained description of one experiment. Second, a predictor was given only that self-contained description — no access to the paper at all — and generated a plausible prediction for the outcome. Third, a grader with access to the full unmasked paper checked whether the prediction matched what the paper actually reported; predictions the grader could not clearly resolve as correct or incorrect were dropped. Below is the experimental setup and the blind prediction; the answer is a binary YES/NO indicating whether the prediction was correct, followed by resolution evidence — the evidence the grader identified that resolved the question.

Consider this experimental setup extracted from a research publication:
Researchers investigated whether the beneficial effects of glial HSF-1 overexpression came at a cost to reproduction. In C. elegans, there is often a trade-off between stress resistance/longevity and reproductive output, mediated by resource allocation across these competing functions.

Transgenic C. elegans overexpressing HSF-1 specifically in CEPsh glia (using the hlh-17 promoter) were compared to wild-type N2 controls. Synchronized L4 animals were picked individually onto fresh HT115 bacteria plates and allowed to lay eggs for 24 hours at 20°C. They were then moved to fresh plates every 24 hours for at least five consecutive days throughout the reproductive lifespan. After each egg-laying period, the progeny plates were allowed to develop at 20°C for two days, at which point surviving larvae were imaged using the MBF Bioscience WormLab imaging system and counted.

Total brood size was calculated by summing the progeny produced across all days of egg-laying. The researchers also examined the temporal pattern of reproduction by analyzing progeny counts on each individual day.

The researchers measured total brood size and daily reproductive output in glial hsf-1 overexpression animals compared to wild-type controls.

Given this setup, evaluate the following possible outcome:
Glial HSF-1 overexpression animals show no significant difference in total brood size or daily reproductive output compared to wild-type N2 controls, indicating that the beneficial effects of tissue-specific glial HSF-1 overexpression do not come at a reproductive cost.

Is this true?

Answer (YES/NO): NO